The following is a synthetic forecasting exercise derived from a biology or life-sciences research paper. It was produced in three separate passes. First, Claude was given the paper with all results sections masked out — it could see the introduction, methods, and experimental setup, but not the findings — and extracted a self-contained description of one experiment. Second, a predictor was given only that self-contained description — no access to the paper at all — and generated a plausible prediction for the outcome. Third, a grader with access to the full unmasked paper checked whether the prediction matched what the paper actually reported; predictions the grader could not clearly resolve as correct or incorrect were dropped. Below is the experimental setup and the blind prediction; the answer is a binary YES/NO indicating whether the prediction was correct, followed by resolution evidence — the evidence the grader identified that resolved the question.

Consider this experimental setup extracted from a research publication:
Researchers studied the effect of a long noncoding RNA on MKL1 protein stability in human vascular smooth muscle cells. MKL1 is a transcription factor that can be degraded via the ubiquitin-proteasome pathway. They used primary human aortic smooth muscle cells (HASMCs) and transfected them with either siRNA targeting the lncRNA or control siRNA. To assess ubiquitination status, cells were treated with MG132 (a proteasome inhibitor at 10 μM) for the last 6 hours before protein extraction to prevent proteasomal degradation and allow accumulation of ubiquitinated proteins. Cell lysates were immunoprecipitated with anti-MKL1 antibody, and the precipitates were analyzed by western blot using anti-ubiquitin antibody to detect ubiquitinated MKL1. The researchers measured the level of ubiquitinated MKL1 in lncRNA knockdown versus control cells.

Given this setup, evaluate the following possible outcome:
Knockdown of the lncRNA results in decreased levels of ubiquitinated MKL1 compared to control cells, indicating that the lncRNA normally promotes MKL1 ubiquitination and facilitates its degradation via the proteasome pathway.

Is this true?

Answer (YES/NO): NO